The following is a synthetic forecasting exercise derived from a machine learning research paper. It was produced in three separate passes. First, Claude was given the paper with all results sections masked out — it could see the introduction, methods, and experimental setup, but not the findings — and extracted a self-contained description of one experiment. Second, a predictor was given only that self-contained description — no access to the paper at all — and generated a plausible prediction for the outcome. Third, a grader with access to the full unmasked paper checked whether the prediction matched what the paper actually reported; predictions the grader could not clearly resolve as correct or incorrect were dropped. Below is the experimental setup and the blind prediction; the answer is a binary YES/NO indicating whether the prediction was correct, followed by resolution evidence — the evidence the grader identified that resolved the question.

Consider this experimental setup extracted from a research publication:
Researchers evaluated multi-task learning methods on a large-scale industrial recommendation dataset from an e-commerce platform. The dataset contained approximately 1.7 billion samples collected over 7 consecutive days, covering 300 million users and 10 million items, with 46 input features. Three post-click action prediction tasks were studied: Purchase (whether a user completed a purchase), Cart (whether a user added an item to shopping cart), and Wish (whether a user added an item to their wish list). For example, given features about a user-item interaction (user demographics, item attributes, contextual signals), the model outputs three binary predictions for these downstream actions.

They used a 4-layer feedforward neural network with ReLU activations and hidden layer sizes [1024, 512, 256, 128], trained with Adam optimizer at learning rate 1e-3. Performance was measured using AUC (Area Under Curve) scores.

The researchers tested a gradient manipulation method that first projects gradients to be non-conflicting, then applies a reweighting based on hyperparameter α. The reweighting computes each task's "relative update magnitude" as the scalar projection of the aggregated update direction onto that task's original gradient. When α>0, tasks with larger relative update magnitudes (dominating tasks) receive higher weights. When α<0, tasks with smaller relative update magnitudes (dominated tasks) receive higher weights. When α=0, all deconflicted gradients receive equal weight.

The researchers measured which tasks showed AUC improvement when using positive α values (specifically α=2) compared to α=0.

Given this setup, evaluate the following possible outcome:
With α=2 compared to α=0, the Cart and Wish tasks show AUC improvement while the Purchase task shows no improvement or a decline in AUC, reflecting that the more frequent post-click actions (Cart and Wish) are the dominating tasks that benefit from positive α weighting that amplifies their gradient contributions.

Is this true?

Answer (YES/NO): NO